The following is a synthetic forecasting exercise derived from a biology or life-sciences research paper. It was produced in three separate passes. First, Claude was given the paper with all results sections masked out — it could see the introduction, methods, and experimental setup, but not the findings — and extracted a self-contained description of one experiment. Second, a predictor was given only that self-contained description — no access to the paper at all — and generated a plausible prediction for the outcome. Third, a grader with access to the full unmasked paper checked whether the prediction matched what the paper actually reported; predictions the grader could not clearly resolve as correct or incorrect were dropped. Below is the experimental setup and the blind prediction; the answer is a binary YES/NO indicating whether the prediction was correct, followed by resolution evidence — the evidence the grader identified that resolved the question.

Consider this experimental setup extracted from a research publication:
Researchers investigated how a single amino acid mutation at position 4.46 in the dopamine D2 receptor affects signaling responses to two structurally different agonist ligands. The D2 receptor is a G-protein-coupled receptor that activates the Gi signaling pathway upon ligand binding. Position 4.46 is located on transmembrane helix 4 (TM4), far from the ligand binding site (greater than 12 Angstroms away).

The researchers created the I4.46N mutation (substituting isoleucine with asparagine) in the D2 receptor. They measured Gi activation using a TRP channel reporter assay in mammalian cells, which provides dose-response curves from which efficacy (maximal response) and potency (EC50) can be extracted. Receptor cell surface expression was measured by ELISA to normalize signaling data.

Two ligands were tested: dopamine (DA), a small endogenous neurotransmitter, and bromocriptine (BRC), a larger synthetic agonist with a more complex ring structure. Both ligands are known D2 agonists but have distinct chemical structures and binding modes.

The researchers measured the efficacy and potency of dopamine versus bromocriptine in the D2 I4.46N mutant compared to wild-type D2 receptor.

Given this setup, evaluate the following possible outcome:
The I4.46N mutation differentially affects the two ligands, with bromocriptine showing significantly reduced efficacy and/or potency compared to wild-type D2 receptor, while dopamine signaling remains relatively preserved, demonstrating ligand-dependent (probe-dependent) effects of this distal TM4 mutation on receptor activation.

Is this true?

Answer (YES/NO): YES